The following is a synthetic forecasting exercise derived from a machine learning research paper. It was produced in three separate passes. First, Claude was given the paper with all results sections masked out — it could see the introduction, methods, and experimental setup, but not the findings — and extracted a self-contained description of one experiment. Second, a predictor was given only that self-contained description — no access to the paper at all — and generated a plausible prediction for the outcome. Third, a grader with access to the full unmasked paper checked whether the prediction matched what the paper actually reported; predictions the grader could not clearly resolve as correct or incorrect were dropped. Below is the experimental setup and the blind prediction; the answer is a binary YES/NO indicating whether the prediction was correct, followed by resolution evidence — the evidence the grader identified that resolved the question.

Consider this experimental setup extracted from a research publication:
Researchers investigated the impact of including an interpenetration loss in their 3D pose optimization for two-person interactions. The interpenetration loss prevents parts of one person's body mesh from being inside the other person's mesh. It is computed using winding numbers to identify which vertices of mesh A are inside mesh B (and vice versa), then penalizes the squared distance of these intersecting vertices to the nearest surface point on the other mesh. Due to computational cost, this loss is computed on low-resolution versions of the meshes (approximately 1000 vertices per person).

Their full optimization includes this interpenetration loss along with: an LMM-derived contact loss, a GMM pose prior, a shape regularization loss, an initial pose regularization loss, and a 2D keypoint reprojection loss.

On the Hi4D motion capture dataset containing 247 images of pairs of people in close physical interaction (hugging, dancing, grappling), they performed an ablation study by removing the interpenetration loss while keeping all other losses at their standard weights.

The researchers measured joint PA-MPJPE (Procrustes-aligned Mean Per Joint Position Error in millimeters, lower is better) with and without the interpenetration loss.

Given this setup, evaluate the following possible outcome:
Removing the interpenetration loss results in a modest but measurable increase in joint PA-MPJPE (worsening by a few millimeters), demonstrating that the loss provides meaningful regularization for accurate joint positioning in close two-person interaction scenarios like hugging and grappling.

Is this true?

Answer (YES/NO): NO